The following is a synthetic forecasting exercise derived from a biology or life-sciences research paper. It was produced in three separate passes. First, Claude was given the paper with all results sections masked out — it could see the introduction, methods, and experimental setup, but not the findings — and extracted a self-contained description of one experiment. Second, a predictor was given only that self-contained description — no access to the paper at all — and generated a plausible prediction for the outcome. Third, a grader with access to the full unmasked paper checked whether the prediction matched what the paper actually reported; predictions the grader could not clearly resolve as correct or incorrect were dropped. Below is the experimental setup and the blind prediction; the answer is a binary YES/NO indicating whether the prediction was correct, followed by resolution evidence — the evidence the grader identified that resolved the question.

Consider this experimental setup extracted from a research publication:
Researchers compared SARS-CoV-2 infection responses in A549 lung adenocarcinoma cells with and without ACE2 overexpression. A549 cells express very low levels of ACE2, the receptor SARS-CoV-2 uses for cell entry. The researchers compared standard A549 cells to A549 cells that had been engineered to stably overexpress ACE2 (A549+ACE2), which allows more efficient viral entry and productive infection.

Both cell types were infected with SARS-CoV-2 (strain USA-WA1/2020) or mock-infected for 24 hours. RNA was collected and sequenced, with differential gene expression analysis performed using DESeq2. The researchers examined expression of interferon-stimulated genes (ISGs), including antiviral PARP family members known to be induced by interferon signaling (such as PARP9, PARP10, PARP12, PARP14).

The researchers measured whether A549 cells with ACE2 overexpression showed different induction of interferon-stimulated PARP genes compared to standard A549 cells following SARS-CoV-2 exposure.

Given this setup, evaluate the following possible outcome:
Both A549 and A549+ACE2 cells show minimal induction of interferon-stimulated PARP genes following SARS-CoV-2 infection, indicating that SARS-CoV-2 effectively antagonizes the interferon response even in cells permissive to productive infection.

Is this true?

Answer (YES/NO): NO